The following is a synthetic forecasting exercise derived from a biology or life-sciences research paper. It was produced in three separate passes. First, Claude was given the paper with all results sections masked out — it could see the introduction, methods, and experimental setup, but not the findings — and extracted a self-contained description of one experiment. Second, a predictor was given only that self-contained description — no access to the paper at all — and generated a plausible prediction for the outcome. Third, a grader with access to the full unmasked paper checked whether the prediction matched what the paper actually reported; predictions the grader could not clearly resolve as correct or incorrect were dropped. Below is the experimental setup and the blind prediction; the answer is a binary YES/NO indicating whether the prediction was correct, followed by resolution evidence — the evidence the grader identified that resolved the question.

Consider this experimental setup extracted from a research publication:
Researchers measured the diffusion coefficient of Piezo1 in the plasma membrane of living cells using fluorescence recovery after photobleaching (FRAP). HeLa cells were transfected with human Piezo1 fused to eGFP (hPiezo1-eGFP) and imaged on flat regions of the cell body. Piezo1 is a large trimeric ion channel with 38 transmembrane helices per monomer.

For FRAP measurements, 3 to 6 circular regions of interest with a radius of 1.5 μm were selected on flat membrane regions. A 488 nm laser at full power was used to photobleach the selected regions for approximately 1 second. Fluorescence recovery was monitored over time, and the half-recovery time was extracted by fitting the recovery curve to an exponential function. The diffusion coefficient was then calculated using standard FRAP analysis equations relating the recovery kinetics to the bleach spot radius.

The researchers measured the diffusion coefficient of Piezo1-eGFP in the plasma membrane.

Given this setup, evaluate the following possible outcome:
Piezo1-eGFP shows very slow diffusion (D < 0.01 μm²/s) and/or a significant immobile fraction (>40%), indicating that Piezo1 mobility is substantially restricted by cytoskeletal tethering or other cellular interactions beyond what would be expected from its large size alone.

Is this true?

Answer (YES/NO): YES